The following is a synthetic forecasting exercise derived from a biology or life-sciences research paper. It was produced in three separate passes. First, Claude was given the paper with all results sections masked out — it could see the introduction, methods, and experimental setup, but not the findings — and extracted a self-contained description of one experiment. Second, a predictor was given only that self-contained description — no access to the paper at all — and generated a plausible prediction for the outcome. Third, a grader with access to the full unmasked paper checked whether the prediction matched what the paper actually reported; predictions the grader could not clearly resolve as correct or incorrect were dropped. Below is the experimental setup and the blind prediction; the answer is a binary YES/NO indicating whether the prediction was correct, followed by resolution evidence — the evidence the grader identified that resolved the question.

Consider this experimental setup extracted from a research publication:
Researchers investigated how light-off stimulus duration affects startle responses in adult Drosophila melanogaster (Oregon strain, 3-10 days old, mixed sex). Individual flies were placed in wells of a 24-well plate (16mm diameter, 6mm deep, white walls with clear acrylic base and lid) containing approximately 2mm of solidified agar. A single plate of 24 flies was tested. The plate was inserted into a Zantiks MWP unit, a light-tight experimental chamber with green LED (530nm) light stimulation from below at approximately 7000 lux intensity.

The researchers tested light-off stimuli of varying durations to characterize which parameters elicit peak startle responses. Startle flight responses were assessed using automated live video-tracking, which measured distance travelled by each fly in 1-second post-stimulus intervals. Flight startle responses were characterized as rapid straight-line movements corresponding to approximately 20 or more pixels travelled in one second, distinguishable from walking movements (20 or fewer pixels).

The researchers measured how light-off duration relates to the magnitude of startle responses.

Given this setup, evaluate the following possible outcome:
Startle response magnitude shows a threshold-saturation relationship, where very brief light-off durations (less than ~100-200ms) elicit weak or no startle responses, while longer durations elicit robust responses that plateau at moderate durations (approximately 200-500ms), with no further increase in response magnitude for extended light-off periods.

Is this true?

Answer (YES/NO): NO